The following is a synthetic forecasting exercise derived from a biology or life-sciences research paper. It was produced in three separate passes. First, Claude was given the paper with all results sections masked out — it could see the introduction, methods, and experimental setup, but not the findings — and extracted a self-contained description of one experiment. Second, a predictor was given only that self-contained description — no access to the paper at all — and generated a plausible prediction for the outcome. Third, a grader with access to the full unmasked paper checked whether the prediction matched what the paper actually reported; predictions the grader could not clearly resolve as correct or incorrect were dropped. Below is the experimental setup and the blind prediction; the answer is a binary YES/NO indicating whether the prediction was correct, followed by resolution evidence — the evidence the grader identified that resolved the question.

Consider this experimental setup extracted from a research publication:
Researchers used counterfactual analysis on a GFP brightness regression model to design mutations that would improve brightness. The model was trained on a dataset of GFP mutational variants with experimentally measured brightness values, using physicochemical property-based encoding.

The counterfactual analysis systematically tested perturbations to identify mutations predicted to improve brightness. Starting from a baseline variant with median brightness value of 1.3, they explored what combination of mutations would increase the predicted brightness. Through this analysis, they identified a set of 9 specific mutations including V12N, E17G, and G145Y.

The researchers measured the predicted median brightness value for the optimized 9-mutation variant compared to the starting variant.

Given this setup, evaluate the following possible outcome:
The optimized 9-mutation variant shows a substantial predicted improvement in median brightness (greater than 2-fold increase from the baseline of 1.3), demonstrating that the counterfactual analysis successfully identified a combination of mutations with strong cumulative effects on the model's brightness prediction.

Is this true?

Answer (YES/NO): NO